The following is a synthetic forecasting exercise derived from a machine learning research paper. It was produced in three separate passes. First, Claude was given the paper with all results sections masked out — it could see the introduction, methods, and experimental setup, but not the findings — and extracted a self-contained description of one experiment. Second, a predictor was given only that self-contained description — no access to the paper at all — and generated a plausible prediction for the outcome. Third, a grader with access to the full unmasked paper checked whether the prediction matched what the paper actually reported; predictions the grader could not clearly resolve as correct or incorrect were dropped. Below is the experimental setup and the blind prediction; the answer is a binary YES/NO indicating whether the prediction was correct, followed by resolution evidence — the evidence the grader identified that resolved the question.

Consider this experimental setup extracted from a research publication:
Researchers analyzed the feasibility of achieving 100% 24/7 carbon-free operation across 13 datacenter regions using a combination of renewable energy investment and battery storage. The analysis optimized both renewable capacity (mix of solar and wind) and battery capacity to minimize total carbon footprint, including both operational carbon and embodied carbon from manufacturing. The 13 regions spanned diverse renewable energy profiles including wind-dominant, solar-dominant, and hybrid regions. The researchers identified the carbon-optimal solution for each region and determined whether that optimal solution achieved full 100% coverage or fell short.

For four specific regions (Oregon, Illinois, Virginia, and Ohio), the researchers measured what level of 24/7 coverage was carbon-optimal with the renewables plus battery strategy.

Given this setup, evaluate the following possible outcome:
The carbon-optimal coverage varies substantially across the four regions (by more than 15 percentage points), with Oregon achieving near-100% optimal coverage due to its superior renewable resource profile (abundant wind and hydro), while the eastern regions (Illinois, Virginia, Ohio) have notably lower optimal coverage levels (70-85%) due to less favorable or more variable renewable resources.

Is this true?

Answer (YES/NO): NO